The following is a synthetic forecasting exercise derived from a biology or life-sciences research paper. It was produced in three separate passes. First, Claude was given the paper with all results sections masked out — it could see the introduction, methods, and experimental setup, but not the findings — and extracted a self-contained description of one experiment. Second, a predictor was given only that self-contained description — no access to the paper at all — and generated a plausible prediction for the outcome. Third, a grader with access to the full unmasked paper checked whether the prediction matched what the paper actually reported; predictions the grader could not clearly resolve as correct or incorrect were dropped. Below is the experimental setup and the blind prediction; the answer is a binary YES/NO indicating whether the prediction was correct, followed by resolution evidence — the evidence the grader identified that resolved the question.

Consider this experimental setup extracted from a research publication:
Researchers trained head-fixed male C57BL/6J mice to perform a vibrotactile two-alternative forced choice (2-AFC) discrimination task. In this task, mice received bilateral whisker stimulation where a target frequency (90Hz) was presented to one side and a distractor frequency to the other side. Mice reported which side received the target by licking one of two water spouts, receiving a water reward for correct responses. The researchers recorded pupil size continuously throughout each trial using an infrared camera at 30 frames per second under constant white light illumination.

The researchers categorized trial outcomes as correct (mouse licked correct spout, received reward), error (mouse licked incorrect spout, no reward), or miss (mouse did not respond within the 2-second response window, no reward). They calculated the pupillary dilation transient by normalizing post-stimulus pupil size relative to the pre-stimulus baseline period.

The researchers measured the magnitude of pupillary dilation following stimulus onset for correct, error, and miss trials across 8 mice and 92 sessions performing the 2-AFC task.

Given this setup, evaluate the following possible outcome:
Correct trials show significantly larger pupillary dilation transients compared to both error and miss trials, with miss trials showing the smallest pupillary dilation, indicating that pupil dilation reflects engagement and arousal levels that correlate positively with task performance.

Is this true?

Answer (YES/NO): NO